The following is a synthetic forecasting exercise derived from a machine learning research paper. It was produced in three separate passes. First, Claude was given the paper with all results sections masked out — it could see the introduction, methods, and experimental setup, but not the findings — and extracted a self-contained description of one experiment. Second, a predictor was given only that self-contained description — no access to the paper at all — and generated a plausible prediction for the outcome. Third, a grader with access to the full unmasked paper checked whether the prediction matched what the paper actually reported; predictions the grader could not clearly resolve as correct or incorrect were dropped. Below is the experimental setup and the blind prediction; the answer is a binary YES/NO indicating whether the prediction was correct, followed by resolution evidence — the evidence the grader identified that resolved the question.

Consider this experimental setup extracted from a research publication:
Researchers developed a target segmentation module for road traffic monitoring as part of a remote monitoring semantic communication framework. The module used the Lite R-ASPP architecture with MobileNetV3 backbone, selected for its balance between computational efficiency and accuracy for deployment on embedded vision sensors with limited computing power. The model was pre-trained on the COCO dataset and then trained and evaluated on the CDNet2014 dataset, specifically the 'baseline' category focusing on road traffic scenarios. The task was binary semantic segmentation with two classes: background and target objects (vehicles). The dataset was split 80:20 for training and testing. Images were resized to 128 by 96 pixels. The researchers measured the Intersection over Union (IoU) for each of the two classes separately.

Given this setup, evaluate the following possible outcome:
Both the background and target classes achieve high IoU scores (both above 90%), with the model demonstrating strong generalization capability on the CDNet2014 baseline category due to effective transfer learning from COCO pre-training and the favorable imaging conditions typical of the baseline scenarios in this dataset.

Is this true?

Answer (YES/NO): NO